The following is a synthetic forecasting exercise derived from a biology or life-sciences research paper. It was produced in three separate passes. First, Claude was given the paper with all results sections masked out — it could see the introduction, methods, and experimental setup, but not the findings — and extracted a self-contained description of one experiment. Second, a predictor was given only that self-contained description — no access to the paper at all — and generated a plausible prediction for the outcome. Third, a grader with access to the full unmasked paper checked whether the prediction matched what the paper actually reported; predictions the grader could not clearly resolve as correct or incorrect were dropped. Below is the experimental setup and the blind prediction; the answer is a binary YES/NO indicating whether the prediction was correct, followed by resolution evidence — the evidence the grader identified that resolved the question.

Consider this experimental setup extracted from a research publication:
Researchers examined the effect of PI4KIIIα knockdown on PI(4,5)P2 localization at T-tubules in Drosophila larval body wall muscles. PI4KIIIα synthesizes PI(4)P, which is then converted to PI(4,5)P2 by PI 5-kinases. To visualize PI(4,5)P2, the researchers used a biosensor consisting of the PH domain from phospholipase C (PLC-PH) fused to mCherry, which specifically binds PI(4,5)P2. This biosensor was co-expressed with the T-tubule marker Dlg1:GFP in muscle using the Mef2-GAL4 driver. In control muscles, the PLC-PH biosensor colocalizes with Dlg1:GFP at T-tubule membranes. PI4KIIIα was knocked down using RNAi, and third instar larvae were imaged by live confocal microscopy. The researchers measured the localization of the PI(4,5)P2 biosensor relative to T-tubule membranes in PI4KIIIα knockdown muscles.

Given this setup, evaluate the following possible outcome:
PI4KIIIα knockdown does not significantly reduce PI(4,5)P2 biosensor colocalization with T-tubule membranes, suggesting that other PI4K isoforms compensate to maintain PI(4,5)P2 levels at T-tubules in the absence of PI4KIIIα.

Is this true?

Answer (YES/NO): NO